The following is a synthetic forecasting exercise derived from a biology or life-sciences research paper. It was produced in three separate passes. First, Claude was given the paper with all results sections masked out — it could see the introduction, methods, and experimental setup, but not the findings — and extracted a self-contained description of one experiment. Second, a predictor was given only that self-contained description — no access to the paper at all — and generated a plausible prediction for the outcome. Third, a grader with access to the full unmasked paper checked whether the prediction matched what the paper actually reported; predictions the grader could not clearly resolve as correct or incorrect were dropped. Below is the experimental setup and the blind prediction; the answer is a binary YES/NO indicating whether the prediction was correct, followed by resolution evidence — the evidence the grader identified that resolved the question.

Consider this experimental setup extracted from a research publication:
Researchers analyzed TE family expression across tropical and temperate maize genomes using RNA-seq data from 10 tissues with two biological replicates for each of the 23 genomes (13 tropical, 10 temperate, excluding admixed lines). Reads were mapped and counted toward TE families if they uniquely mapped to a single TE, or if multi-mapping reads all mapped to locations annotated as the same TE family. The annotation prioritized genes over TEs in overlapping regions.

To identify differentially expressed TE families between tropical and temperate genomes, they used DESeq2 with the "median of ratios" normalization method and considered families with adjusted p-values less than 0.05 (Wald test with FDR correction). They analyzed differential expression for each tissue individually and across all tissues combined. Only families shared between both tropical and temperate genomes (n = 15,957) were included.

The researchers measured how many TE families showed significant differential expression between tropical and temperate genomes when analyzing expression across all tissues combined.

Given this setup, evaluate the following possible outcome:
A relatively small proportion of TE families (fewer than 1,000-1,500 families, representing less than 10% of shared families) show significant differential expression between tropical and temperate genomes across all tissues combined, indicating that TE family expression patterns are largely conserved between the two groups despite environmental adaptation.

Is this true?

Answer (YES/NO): NO